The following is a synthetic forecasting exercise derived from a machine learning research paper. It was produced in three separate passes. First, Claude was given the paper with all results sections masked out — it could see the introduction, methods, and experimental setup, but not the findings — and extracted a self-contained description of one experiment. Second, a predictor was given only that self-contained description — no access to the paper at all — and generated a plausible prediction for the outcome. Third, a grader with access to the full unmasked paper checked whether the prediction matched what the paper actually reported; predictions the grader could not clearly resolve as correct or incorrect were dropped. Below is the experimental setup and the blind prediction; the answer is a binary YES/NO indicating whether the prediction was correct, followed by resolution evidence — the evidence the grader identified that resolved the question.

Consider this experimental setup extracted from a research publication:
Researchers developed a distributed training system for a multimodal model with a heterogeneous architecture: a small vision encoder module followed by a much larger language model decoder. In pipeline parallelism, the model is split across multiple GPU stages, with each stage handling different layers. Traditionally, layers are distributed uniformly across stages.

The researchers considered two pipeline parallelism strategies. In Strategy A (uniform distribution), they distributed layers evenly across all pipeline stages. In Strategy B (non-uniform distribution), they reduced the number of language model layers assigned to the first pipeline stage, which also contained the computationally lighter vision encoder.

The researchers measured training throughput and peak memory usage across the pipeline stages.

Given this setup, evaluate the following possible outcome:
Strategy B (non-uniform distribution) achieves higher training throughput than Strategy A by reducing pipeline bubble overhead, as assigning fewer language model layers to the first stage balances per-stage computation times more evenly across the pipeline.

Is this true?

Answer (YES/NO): YES